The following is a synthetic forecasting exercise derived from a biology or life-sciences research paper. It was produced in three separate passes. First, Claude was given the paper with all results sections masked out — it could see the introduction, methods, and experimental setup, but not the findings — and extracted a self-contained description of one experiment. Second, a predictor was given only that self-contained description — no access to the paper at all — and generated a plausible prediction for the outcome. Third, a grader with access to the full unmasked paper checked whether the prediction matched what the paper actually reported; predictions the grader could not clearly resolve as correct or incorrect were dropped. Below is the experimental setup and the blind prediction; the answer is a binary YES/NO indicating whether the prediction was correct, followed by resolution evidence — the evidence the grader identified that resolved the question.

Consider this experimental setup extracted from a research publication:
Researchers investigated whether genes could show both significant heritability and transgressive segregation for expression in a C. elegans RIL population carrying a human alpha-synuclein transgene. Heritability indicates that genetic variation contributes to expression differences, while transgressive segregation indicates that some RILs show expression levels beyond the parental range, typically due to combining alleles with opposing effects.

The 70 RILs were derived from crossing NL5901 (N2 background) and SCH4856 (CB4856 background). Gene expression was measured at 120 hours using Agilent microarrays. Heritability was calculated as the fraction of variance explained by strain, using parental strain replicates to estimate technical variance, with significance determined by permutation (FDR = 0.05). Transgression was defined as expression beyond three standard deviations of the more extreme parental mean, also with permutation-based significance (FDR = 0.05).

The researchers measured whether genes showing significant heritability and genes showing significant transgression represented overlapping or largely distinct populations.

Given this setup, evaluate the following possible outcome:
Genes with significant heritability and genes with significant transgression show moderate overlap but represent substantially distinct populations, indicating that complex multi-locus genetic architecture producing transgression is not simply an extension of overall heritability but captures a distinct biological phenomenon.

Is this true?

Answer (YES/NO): YES